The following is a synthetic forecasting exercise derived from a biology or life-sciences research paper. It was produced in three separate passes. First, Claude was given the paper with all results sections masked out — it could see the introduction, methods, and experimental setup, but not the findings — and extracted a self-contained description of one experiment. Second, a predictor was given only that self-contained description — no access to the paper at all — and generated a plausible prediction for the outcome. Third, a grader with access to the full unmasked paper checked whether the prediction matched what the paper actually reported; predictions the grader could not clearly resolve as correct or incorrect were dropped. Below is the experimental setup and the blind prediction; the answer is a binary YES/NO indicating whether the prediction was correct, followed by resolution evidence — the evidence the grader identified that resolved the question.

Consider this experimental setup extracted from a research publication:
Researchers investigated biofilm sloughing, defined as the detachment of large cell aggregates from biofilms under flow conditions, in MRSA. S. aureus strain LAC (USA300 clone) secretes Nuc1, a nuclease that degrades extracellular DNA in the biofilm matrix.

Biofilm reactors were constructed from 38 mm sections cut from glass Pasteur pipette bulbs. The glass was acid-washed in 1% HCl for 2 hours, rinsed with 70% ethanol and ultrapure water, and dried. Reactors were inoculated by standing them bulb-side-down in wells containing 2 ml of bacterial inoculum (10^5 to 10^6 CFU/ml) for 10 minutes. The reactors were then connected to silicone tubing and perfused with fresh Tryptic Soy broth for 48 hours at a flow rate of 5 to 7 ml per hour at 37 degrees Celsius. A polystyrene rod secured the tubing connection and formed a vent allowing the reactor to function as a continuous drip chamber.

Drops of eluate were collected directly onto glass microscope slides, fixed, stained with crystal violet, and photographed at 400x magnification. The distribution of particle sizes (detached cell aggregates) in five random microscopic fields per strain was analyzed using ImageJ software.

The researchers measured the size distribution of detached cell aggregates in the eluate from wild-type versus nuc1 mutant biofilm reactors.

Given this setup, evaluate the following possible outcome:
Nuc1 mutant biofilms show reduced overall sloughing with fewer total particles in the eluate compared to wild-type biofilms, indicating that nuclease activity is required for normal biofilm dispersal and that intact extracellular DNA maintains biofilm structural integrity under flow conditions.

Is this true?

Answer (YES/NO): NO